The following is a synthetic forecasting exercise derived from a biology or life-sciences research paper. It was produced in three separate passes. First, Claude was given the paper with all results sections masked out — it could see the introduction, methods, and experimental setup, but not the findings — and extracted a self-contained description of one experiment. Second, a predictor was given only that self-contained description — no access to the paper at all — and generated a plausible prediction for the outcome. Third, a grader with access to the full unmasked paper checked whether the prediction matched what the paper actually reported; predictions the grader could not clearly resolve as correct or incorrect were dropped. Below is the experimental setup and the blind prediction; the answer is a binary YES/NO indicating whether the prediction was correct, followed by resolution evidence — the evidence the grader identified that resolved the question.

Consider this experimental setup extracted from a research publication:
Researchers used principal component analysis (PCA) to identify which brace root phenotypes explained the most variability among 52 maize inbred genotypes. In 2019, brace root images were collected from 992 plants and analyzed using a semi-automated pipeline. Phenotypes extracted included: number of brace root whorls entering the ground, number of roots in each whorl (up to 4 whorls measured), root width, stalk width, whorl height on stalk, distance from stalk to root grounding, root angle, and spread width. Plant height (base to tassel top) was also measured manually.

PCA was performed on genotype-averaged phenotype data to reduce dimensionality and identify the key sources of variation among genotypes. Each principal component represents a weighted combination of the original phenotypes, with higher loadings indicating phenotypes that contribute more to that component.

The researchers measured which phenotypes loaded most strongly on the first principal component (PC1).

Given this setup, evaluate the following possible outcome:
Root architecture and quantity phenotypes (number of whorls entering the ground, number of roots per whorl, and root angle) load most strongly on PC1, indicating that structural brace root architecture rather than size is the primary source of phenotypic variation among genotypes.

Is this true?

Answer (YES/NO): NO